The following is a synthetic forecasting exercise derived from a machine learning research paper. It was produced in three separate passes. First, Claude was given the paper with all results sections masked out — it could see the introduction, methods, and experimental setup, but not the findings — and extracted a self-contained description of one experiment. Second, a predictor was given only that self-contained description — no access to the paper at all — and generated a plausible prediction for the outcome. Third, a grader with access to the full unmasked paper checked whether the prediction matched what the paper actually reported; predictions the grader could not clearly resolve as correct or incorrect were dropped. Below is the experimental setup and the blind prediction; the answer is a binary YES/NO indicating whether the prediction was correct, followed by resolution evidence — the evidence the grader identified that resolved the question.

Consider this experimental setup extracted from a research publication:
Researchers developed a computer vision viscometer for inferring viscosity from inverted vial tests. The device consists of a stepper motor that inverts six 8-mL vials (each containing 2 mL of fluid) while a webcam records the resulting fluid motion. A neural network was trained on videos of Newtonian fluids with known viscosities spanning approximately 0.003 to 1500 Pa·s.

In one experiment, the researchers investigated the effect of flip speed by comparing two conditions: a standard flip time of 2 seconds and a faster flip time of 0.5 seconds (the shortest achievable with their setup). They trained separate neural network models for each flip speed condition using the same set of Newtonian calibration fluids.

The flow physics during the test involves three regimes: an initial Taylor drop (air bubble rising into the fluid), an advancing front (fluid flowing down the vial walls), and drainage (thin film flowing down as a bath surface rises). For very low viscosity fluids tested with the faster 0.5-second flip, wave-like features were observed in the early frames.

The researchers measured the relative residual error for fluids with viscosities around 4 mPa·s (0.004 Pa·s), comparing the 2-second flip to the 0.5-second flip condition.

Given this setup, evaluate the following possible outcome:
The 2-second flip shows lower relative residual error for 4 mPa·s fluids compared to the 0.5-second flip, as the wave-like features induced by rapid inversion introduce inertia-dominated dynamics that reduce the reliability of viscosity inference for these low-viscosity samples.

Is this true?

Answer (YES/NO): YES